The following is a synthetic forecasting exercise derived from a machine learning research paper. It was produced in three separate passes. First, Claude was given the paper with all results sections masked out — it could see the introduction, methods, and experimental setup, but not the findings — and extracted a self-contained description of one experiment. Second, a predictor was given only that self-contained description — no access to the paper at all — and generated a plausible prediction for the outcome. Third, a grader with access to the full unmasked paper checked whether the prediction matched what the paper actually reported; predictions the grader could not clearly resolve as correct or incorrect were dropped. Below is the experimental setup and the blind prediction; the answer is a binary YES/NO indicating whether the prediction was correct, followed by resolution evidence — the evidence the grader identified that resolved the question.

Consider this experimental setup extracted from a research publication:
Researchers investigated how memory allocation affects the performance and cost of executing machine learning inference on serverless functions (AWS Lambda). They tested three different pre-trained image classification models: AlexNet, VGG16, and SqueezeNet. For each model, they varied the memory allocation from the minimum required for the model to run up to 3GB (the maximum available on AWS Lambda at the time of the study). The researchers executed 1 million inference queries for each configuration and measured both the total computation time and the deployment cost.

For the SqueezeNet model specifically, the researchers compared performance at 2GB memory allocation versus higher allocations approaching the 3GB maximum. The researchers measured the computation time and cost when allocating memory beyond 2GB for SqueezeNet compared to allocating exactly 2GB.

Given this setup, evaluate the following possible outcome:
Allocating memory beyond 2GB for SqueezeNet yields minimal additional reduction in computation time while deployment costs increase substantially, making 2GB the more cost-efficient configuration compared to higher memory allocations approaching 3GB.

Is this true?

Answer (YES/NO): NO